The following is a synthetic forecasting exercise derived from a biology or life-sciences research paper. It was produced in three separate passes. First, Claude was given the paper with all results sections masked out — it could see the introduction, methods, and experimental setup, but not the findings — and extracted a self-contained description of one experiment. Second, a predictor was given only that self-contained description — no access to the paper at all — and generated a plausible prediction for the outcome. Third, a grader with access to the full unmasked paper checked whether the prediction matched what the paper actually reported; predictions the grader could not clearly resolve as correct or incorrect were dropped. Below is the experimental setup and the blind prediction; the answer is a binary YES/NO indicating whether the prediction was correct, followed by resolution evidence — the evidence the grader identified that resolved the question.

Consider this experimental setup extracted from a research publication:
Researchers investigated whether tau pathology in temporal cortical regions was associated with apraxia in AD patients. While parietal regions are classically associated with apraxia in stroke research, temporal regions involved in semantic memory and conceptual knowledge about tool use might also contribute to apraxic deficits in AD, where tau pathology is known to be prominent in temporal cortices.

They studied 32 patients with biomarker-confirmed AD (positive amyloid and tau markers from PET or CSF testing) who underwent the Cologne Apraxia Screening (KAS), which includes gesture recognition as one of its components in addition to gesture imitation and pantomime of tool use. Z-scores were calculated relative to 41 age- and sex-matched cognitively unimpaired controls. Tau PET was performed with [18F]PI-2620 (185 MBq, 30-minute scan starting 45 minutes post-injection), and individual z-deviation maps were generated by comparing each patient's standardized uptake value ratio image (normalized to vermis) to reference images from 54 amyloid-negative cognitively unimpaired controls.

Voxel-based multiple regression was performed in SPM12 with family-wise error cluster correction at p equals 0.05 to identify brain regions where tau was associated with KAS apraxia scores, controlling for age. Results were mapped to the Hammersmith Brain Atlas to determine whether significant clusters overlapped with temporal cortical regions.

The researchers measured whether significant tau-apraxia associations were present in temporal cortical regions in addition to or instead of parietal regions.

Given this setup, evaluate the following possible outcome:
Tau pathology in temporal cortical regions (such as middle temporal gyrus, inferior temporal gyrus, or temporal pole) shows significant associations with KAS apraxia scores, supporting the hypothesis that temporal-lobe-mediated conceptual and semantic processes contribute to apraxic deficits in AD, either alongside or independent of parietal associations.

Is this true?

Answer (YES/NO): YES